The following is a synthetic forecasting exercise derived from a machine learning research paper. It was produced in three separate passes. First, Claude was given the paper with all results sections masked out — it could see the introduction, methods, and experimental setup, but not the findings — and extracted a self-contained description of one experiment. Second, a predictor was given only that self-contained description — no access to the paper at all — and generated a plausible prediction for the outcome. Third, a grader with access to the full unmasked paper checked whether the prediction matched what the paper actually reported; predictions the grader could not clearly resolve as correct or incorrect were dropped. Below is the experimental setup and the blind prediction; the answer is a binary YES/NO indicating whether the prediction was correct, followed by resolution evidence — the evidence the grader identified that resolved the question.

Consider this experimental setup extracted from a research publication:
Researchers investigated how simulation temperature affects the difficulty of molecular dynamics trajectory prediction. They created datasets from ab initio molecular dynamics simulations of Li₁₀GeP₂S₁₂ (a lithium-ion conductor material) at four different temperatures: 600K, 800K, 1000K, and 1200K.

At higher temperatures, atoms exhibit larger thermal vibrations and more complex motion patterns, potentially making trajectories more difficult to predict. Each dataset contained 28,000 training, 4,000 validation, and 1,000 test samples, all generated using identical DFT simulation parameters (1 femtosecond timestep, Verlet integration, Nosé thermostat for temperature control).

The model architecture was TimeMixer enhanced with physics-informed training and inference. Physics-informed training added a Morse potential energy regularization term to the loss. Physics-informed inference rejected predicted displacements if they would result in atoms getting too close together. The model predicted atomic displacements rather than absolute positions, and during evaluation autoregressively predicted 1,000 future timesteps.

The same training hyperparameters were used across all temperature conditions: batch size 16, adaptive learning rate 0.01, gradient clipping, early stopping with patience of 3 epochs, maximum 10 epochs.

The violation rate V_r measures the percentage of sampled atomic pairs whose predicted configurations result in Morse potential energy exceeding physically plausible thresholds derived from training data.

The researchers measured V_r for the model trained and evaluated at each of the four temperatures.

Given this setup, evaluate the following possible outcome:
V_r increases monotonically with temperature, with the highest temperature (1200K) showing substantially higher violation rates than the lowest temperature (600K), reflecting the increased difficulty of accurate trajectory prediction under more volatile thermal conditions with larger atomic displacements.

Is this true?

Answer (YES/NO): NO